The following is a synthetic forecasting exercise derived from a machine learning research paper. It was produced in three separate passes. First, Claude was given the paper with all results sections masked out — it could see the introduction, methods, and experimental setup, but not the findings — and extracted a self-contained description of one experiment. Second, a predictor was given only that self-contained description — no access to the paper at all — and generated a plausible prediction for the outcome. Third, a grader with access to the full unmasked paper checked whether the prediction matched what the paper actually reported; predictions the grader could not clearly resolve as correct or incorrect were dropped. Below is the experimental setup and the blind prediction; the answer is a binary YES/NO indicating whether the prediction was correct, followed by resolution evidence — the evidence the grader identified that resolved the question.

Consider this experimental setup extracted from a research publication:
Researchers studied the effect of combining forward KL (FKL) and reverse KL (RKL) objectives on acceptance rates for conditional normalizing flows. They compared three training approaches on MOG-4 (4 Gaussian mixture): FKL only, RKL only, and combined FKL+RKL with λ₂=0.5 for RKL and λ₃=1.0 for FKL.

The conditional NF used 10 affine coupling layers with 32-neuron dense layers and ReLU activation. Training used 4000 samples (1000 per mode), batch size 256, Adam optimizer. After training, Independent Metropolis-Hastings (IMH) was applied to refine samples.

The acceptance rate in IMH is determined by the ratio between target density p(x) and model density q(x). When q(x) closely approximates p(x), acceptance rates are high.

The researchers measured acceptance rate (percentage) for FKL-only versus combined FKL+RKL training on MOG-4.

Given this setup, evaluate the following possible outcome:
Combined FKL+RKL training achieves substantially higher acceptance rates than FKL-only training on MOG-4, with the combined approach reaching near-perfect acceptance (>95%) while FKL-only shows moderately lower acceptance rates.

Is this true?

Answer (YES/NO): NO